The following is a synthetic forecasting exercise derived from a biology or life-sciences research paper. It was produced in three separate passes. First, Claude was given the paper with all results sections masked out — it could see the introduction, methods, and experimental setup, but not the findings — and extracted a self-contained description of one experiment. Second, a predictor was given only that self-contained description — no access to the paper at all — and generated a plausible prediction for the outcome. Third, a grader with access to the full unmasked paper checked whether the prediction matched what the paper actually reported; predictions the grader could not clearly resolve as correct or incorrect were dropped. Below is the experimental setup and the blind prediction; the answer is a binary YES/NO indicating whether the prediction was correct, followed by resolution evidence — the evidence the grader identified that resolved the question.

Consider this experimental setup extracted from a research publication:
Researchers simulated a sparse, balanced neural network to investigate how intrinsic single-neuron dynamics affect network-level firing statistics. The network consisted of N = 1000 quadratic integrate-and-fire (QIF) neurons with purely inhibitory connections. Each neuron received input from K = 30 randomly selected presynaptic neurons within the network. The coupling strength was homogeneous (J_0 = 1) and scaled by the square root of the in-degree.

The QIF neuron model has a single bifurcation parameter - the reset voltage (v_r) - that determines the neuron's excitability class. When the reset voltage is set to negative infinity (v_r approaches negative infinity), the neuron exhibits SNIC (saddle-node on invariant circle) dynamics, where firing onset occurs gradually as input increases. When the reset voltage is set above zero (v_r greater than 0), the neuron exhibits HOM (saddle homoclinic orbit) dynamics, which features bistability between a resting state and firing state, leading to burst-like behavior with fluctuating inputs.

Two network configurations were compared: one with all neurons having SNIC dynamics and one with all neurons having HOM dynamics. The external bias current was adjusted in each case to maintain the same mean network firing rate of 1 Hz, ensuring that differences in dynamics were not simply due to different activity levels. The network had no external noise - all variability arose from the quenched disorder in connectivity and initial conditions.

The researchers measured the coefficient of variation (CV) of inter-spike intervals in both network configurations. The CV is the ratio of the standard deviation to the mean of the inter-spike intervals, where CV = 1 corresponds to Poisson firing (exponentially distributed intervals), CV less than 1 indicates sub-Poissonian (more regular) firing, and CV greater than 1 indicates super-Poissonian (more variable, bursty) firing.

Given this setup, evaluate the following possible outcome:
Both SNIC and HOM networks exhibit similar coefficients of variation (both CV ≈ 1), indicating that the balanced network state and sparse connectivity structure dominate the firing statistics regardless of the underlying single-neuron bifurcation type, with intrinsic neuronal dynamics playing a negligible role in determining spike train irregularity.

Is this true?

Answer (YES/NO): NO